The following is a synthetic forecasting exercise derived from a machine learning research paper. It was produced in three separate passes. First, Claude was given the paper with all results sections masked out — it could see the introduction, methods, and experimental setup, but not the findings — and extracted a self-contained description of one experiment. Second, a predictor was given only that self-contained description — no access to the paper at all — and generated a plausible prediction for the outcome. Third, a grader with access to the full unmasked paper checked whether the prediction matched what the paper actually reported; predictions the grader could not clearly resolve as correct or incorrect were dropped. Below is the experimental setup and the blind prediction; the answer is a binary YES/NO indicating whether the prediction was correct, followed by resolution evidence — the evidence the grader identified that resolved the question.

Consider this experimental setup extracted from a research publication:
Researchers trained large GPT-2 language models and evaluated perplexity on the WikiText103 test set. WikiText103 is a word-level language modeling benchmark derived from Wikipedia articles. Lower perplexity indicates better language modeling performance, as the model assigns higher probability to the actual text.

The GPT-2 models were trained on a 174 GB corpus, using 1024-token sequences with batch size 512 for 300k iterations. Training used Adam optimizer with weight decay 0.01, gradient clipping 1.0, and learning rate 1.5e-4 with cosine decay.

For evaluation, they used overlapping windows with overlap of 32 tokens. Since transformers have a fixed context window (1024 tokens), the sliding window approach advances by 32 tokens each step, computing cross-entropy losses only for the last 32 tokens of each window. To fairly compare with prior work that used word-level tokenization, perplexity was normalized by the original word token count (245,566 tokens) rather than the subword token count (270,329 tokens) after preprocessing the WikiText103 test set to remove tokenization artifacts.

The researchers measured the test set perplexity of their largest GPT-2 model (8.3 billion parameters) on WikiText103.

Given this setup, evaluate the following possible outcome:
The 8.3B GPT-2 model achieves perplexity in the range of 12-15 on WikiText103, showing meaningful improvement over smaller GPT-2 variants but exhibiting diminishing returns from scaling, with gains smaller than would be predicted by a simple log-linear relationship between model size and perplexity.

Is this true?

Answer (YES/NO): NO